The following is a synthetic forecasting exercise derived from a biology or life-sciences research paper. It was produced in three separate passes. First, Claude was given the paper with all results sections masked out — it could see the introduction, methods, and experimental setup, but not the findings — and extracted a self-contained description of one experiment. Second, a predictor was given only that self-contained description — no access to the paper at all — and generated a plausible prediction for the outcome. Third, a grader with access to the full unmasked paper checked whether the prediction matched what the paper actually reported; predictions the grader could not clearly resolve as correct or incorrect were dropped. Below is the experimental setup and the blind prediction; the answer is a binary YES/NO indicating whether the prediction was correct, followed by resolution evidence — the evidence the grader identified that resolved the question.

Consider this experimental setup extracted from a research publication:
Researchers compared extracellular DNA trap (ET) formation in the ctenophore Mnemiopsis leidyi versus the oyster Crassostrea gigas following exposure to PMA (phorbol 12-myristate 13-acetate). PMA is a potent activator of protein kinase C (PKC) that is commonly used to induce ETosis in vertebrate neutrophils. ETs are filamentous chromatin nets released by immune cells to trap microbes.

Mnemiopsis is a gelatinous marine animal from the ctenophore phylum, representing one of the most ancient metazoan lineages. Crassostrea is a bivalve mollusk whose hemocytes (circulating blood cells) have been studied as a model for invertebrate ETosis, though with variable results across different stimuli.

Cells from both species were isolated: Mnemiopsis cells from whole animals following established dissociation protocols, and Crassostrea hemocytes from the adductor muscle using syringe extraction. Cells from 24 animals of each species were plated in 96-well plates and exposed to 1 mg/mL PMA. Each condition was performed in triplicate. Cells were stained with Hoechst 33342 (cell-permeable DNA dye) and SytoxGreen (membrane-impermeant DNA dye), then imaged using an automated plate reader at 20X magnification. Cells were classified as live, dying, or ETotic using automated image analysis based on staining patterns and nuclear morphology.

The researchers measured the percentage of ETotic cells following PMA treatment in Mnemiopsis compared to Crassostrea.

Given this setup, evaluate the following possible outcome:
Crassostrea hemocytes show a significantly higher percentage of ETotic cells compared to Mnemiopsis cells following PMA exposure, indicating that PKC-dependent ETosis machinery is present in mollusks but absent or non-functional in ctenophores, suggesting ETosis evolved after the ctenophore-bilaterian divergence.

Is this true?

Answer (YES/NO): NO